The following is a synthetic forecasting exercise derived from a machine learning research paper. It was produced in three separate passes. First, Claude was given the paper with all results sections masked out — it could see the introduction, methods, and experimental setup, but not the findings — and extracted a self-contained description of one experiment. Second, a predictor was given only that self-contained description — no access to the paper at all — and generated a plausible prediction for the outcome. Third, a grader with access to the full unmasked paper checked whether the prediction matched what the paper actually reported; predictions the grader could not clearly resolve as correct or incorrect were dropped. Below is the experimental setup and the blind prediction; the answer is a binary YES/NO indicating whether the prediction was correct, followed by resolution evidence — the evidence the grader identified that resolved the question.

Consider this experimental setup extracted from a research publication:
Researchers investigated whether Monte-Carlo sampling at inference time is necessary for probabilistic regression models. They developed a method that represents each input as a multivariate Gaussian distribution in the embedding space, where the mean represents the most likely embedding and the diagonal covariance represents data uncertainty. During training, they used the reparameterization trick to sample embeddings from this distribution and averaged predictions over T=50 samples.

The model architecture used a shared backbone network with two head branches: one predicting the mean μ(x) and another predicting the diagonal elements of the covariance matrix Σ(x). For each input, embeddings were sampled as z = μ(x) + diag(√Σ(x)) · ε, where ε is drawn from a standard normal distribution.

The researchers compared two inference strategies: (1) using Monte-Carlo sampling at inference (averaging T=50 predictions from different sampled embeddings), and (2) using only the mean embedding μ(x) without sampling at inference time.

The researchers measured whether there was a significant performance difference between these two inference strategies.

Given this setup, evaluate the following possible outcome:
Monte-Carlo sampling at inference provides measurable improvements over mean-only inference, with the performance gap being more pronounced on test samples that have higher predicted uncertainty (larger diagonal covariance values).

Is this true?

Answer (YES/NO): NO